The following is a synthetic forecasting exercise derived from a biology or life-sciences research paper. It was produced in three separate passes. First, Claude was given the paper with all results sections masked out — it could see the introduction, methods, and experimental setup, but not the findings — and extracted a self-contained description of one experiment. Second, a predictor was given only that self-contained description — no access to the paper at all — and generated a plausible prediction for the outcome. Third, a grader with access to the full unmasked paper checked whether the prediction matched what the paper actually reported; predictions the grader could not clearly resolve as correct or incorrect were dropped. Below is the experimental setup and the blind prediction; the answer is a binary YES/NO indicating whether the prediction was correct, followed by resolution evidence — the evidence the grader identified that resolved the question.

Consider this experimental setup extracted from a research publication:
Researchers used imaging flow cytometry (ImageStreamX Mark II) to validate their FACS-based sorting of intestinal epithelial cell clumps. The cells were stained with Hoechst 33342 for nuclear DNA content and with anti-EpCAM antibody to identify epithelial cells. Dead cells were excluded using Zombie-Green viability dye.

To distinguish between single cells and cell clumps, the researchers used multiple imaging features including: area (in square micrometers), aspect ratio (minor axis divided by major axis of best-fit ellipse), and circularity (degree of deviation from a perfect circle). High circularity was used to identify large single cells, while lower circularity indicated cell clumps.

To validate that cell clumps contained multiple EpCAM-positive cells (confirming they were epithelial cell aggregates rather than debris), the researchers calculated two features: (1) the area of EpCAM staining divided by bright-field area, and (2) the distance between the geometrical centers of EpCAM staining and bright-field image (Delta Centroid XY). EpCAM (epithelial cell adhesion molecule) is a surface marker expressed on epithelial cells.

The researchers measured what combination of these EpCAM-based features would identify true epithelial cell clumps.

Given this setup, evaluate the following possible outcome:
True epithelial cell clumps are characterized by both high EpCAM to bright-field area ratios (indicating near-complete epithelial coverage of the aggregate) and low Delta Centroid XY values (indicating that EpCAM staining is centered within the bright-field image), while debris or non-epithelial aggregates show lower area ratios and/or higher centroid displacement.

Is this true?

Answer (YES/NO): YES